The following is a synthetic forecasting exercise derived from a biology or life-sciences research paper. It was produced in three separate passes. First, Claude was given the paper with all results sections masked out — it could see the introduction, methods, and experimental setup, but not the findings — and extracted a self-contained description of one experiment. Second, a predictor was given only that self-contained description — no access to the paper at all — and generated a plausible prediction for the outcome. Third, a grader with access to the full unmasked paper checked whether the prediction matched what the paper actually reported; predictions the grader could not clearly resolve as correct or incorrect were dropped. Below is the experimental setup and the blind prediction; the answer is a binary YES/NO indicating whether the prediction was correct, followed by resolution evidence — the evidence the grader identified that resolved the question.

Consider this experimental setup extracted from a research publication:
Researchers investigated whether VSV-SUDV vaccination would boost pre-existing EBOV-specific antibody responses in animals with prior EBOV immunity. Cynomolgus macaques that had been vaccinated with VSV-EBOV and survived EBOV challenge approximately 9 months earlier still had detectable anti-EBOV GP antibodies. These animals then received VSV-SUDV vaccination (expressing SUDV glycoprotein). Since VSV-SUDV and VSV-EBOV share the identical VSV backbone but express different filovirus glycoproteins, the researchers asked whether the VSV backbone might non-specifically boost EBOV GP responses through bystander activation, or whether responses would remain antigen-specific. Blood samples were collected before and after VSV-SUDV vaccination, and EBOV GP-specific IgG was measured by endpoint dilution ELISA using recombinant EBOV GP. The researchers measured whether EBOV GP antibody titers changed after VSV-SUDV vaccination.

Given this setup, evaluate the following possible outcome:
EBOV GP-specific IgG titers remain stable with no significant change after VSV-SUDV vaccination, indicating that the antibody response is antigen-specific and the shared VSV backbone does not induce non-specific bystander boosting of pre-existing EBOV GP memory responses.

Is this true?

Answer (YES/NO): NO